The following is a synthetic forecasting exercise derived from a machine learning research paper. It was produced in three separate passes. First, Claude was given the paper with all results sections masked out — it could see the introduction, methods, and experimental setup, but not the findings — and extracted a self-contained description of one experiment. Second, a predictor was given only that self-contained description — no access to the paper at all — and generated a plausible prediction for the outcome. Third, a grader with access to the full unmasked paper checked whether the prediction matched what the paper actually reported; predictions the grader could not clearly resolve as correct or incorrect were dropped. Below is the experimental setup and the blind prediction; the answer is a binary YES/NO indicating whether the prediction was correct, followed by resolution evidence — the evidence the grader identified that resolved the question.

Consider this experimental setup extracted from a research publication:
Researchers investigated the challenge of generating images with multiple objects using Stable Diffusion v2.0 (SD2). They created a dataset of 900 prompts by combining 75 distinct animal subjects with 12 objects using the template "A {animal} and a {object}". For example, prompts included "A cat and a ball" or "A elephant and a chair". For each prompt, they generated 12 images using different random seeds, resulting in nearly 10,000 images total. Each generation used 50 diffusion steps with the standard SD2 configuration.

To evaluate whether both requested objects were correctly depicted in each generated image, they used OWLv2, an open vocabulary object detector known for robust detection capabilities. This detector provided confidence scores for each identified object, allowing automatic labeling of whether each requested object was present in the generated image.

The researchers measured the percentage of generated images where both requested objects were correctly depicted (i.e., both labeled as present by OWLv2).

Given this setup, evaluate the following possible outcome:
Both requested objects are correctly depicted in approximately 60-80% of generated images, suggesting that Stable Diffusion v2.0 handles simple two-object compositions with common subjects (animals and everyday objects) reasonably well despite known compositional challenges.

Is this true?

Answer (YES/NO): NO